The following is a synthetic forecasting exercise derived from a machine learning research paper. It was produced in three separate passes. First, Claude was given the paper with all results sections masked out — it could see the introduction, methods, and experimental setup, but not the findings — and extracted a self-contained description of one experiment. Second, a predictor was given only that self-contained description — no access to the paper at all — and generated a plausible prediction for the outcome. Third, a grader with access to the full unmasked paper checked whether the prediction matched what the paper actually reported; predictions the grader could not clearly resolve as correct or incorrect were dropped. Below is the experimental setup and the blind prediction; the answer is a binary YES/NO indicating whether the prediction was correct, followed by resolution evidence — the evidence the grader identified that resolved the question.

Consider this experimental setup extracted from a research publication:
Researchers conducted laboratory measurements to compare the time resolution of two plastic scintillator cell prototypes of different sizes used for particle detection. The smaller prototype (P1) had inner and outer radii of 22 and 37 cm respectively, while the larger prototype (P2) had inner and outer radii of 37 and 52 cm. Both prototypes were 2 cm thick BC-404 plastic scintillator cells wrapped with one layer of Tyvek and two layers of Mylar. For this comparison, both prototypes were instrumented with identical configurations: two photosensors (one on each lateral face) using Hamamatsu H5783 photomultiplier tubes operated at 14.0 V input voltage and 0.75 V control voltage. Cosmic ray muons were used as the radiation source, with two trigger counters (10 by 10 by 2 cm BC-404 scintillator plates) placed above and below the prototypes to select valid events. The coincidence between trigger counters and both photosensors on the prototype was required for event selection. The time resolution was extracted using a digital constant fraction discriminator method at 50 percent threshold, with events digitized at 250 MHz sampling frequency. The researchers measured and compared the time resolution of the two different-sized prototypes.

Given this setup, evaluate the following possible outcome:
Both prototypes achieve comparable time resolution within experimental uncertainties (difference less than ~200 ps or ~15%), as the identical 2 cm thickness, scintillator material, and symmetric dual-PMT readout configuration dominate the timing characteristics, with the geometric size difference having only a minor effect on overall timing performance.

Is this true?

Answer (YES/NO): YES